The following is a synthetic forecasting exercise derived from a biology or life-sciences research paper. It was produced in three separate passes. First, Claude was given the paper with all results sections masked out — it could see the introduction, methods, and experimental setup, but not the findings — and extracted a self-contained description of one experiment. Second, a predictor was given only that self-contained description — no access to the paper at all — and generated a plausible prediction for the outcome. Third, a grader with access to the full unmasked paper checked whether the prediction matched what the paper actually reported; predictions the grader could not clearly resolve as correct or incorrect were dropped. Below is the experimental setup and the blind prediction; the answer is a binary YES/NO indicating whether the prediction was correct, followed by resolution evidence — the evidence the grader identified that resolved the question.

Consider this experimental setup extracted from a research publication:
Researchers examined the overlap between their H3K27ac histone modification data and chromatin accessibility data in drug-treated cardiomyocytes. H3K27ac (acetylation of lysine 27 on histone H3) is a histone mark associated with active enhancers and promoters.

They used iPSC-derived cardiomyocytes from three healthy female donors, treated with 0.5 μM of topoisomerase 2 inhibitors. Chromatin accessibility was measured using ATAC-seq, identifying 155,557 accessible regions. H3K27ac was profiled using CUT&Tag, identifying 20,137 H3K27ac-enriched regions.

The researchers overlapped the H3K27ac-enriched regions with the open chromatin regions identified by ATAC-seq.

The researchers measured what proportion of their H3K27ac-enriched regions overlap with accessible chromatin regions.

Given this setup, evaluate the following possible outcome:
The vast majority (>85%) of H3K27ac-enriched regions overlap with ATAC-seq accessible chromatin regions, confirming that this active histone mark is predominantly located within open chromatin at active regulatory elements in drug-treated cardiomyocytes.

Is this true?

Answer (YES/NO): YES